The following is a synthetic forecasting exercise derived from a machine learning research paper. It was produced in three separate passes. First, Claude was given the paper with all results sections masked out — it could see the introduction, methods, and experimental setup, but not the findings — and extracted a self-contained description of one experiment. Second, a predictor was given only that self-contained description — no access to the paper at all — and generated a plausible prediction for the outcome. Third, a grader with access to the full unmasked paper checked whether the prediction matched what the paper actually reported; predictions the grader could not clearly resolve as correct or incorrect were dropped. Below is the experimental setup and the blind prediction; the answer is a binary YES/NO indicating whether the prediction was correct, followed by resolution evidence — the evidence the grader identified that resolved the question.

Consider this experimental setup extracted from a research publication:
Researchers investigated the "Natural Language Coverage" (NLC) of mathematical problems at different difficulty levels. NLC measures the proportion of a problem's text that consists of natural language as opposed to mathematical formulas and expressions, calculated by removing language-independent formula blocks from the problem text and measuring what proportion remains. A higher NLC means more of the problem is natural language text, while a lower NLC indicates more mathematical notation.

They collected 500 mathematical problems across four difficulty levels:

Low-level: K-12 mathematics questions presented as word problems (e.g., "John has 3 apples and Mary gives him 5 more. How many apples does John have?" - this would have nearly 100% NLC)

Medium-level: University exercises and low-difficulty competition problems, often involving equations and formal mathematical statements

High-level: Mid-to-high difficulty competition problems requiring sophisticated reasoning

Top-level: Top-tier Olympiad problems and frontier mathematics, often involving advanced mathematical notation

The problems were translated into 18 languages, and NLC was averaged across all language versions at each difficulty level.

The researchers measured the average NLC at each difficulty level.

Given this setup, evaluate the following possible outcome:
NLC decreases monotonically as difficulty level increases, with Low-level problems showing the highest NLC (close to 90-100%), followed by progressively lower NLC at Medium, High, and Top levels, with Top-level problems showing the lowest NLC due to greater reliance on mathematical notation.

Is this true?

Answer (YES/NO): NO